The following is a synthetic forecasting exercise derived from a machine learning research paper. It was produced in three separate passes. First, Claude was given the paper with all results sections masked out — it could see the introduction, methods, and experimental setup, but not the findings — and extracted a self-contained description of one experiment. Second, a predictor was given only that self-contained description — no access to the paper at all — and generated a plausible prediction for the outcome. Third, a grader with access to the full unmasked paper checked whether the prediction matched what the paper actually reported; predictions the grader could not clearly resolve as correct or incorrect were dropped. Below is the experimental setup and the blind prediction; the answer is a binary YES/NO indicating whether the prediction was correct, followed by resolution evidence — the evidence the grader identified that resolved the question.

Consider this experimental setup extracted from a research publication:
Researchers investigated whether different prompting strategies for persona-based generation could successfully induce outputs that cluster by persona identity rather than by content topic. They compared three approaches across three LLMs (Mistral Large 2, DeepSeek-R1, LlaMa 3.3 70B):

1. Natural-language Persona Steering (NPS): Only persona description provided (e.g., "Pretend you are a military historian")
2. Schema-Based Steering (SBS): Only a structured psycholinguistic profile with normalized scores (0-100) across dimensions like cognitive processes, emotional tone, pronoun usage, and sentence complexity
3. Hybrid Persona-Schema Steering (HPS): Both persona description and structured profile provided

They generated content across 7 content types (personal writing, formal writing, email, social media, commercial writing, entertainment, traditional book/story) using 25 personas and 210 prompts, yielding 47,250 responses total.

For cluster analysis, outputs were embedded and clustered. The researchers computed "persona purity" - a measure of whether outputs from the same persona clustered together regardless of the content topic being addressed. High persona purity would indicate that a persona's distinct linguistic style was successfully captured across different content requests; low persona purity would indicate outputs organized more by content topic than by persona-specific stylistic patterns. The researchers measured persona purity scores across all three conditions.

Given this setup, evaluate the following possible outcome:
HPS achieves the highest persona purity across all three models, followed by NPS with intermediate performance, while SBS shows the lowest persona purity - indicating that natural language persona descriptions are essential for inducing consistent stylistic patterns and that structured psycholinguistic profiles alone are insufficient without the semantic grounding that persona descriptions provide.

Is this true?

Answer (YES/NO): NO